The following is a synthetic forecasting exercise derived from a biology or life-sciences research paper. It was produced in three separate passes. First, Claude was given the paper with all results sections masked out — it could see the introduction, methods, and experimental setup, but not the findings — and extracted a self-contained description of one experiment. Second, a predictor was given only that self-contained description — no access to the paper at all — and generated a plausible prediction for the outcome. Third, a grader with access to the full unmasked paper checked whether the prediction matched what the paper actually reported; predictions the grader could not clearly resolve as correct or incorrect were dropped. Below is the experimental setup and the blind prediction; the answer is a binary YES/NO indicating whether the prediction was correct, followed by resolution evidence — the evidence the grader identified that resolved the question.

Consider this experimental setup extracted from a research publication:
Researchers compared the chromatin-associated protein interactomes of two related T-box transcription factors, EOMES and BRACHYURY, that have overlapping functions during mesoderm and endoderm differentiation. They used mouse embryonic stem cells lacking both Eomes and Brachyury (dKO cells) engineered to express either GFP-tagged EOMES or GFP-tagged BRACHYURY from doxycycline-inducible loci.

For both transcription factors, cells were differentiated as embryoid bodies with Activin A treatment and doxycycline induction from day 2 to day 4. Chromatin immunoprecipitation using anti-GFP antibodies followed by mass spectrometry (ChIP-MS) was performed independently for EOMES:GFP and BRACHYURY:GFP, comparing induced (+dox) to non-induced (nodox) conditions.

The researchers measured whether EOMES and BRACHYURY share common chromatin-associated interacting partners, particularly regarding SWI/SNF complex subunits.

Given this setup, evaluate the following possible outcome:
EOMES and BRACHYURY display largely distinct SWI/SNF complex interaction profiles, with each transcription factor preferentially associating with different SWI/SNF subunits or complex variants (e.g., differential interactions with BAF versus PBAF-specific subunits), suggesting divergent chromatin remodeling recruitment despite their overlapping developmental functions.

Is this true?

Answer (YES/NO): NO